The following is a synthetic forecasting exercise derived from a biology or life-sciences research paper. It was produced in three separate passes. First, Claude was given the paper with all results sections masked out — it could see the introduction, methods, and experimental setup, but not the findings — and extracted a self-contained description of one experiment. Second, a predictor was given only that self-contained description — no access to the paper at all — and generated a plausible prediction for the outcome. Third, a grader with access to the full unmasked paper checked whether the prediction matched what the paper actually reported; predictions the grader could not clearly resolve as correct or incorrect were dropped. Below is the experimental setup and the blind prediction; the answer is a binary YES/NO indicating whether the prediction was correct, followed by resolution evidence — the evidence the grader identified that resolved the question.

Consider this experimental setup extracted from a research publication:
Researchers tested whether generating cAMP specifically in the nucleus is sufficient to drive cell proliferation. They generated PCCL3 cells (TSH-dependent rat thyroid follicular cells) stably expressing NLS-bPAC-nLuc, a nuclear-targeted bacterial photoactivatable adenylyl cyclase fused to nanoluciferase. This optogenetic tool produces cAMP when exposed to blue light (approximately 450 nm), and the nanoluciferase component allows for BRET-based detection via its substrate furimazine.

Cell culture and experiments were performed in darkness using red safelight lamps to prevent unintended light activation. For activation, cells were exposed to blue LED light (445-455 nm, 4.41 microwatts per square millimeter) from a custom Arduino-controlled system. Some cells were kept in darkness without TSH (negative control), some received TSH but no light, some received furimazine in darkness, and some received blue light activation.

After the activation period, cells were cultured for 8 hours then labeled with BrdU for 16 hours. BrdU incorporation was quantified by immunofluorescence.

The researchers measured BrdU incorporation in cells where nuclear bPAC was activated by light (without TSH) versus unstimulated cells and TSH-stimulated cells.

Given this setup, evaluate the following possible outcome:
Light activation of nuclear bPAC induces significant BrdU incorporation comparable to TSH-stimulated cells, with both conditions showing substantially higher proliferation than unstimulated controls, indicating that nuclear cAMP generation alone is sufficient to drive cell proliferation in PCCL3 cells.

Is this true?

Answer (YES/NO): YES